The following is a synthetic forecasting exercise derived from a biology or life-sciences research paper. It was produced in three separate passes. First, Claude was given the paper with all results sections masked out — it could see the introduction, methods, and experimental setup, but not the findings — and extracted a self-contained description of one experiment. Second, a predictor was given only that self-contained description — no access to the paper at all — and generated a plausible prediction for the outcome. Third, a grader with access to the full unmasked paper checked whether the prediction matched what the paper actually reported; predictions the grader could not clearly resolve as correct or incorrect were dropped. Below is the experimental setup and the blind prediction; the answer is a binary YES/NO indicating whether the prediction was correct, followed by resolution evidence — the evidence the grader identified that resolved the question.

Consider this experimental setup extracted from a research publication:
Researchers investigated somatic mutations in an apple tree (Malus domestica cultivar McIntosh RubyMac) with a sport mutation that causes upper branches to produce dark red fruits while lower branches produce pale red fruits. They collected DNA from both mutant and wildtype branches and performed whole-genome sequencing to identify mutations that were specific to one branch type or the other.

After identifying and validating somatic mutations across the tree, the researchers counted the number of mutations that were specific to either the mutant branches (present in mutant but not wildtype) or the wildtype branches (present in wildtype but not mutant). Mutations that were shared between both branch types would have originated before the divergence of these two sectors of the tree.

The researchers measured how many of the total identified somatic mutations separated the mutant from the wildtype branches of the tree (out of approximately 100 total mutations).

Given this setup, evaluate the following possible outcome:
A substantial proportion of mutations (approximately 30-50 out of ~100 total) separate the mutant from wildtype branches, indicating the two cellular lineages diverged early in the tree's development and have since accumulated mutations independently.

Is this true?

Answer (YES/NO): NO